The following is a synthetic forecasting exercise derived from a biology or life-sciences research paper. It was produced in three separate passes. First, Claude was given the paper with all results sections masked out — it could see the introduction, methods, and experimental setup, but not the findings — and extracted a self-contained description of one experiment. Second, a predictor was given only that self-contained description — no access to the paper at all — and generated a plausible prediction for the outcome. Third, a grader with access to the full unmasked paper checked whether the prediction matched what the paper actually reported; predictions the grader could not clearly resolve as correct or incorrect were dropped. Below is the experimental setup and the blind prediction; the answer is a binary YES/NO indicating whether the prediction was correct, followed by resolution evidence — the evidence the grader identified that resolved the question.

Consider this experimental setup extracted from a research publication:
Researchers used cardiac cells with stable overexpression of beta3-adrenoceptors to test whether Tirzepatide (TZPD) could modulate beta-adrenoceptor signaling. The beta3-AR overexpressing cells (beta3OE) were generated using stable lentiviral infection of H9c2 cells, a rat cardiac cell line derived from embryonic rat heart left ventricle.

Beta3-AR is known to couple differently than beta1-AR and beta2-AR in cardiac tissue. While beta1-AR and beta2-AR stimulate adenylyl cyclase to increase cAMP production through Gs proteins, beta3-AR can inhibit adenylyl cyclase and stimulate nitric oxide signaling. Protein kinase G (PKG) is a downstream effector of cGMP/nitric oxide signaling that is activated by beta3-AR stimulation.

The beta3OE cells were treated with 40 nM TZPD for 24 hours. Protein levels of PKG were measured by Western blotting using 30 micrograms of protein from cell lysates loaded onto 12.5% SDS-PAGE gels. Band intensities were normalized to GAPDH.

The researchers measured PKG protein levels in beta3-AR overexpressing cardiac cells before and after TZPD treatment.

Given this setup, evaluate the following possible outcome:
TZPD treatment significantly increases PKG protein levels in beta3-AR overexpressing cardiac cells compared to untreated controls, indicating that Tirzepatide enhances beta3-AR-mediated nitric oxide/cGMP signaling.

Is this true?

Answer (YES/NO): NO